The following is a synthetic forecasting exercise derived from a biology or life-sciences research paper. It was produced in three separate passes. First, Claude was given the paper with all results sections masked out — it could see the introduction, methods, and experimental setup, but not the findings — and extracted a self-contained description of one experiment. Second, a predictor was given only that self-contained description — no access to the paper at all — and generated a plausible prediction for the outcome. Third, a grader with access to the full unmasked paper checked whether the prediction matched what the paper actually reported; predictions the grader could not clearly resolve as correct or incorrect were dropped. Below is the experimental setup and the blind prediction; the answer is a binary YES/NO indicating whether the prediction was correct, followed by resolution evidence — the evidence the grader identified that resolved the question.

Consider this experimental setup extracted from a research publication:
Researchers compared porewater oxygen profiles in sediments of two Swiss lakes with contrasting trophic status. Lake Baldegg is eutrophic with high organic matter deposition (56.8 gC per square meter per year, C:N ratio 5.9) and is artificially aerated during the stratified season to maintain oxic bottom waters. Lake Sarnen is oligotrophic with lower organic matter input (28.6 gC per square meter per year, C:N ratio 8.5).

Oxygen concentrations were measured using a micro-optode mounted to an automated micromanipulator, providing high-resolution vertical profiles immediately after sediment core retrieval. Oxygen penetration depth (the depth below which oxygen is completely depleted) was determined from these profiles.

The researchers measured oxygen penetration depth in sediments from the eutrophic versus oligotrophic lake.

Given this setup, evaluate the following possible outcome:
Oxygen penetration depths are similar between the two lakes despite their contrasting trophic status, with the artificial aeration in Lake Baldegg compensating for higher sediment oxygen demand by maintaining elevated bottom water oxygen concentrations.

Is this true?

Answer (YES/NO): NO